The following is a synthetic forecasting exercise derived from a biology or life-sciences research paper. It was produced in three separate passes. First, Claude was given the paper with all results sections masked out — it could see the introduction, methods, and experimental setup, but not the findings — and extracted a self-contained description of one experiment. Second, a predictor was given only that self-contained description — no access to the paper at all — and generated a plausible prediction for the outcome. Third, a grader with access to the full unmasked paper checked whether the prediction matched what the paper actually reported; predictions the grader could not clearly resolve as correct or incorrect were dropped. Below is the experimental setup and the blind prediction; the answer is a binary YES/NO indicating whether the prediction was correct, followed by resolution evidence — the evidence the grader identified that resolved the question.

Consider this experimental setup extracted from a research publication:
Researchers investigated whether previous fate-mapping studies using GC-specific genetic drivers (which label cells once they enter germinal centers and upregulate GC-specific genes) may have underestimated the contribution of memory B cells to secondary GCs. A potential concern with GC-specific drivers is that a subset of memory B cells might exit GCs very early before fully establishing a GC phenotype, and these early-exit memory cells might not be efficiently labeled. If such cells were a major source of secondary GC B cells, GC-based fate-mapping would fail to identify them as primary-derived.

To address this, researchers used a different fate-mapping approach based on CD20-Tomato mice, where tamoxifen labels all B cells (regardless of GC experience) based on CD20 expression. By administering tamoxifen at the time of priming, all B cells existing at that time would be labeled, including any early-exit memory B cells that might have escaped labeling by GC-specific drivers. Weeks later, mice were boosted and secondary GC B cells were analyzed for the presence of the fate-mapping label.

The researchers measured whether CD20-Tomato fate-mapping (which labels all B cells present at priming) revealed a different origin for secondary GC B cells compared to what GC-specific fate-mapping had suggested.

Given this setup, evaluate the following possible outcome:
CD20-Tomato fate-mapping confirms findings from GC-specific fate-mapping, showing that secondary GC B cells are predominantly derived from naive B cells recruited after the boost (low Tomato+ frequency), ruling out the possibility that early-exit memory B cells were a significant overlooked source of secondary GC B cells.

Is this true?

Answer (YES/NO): YES